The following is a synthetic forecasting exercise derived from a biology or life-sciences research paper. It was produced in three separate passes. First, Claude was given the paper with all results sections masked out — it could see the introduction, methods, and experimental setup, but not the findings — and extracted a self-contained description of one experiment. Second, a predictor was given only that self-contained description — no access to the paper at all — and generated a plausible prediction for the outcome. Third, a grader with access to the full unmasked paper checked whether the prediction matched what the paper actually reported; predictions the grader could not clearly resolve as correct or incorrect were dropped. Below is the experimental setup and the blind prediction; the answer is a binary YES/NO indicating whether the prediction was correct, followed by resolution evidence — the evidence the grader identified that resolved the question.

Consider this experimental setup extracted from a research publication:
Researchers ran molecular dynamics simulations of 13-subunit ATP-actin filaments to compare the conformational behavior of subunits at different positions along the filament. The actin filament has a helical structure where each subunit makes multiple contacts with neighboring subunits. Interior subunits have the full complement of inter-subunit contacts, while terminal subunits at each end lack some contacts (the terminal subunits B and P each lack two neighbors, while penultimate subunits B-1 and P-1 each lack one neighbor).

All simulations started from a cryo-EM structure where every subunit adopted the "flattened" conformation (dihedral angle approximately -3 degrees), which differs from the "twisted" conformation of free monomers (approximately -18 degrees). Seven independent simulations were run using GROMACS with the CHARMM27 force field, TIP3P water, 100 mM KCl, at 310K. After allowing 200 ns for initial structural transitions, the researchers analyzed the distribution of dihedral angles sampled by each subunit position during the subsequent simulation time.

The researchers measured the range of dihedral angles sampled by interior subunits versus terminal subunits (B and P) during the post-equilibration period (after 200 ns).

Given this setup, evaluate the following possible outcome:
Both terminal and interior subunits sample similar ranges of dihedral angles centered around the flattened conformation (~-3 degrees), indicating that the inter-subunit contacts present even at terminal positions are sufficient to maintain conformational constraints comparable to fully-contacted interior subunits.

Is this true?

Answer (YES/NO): NO